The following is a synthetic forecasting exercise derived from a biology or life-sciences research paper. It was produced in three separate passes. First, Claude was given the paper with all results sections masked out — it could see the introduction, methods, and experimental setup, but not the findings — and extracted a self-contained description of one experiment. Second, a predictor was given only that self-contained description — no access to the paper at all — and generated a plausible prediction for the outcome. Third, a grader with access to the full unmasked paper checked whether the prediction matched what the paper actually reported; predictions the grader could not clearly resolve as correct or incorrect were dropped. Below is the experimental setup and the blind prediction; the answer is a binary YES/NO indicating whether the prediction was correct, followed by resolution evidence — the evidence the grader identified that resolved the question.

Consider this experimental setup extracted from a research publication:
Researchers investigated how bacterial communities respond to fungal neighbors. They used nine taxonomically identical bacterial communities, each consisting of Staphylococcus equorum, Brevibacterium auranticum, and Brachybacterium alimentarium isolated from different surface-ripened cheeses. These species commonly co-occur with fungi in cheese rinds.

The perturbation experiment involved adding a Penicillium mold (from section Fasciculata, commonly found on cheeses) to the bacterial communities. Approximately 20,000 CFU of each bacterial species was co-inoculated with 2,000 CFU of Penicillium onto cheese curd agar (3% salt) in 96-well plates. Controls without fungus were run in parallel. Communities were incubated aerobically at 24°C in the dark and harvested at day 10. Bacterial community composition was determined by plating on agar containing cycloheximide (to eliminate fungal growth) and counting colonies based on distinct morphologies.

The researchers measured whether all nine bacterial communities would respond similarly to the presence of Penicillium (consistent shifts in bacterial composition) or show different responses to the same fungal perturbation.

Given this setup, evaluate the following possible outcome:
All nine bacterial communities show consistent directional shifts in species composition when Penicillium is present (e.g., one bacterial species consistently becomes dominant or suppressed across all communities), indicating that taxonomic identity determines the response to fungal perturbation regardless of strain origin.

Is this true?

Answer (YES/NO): NO